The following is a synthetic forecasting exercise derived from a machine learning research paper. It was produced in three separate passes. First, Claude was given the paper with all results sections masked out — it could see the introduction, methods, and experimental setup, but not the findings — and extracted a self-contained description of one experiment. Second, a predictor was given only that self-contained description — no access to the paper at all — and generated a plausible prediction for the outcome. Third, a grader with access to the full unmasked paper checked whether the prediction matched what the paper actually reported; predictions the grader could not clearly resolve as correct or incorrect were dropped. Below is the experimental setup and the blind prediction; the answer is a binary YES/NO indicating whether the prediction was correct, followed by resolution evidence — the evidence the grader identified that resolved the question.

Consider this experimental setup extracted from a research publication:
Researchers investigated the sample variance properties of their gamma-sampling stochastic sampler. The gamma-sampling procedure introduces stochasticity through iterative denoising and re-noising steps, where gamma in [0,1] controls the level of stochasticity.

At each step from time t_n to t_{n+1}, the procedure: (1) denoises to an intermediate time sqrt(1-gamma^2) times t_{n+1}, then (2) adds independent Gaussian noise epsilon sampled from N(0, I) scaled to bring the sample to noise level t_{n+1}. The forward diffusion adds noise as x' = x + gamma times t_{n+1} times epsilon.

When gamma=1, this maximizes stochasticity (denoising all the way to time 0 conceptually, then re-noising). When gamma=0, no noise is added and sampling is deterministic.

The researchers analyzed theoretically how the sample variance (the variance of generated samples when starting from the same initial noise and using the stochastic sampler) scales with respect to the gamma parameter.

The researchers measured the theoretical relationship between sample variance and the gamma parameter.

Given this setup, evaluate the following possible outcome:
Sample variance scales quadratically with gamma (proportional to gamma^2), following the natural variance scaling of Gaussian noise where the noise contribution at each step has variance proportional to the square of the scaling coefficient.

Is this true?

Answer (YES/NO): YES